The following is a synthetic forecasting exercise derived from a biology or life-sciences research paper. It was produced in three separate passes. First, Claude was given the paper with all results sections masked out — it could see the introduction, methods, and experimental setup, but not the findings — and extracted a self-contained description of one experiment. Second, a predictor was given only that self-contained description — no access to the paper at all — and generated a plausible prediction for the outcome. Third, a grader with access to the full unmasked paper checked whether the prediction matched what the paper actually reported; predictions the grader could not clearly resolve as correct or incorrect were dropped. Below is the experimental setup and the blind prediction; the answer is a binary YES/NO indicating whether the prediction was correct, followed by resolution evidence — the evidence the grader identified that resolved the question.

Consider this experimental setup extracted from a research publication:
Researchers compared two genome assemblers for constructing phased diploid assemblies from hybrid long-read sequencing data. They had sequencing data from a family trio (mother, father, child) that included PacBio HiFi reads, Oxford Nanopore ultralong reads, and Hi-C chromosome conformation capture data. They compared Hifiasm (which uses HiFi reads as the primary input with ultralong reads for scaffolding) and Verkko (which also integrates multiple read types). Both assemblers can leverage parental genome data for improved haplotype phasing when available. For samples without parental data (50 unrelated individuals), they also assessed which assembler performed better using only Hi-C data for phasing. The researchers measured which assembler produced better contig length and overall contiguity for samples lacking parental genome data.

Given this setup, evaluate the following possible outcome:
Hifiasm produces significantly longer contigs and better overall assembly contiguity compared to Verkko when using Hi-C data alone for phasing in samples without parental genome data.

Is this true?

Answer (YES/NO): YES